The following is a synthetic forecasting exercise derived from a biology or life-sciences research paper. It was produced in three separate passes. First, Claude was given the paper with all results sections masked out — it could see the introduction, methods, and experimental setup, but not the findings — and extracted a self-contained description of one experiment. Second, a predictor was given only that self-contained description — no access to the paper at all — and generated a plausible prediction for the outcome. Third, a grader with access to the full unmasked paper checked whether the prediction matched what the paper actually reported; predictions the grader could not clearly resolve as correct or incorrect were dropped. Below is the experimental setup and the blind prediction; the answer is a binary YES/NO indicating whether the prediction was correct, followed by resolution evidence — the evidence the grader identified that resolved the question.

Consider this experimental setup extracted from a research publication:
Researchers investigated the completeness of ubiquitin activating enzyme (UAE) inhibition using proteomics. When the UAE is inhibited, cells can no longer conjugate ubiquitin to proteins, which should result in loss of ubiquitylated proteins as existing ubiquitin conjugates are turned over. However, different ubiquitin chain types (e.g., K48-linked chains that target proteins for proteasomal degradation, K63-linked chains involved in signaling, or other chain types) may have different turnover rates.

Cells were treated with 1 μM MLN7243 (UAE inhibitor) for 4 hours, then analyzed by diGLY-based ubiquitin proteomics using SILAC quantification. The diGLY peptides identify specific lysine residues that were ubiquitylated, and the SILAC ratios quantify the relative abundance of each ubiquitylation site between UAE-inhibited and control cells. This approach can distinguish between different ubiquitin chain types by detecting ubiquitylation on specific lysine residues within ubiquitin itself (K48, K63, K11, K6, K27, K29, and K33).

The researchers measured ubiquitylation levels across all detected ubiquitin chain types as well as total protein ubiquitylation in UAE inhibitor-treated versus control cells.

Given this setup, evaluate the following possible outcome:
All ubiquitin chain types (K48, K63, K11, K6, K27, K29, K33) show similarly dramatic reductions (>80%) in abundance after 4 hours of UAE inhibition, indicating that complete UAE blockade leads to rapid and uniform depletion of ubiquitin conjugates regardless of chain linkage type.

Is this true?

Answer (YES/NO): YES